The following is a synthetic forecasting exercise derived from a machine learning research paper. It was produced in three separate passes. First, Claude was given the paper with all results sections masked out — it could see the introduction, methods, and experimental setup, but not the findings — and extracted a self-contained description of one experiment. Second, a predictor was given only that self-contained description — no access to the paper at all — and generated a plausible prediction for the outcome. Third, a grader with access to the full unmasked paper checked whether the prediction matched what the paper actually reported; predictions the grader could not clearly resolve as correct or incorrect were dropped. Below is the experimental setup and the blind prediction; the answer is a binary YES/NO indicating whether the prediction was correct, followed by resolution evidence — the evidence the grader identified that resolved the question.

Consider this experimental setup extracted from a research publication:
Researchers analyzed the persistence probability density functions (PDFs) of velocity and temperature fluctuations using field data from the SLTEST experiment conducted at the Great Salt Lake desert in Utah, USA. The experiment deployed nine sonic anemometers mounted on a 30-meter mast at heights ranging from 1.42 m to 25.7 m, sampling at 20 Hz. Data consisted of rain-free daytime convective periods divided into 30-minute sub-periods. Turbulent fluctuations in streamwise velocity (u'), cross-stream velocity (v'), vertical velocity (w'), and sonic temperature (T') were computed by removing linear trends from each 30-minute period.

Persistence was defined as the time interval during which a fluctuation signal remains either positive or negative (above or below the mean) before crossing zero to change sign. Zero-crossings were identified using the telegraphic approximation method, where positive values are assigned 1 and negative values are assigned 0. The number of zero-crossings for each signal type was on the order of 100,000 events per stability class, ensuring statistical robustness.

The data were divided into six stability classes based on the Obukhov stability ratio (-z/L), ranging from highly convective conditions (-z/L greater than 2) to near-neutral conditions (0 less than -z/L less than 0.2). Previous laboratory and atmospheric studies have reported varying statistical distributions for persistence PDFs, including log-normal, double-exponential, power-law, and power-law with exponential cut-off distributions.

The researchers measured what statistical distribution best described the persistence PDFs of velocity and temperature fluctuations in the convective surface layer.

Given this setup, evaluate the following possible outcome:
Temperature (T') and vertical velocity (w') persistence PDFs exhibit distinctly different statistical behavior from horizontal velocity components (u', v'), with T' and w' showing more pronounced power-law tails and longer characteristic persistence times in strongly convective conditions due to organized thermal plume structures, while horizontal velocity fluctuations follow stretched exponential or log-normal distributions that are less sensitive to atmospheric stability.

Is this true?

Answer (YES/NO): NO